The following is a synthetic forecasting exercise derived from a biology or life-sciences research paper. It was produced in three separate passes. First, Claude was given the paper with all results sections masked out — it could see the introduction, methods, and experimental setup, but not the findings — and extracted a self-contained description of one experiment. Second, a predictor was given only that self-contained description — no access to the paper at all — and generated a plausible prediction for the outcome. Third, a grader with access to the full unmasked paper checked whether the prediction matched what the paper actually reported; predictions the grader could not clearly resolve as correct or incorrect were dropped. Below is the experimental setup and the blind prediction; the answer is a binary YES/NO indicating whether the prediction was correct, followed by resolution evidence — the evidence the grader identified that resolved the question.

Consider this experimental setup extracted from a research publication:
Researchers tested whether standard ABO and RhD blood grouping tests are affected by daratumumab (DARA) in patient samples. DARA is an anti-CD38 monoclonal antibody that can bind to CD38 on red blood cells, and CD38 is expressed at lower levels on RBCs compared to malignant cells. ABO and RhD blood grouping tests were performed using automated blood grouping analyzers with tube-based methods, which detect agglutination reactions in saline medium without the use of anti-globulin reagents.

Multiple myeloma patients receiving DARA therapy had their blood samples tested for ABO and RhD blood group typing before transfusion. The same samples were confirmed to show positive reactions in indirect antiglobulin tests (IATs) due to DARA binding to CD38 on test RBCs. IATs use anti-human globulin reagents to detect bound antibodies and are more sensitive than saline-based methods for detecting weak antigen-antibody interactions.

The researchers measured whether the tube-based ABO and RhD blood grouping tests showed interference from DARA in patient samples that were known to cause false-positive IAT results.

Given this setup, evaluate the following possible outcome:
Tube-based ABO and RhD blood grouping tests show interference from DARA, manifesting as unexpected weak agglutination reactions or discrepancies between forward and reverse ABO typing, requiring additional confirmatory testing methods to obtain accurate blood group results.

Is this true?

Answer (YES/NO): NO